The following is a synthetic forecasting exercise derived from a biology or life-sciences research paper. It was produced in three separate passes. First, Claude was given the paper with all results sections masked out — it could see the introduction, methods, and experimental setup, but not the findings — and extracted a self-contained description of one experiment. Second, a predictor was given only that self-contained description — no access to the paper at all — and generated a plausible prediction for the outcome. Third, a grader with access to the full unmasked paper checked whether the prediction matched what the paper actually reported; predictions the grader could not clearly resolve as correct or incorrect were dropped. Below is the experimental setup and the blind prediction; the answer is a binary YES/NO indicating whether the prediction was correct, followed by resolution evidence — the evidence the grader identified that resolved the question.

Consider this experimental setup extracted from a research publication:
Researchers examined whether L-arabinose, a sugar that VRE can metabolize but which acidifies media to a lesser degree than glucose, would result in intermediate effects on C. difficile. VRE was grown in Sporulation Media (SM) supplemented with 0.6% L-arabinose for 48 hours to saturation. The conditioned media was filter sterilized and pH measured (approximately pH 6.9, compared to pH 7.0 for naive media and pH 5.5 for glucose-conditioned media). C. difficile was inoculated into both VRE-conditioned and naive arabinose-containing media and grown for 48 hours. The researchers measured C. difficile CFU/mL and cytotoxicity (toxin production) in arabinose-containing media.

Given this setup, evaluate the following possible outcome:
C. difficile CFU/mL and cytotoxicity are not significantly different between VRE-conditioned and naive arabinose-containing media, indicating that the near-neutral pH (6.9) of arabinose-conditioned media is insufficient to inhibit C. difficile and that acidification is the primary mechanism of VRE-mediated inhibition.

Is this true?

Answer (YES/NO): NO